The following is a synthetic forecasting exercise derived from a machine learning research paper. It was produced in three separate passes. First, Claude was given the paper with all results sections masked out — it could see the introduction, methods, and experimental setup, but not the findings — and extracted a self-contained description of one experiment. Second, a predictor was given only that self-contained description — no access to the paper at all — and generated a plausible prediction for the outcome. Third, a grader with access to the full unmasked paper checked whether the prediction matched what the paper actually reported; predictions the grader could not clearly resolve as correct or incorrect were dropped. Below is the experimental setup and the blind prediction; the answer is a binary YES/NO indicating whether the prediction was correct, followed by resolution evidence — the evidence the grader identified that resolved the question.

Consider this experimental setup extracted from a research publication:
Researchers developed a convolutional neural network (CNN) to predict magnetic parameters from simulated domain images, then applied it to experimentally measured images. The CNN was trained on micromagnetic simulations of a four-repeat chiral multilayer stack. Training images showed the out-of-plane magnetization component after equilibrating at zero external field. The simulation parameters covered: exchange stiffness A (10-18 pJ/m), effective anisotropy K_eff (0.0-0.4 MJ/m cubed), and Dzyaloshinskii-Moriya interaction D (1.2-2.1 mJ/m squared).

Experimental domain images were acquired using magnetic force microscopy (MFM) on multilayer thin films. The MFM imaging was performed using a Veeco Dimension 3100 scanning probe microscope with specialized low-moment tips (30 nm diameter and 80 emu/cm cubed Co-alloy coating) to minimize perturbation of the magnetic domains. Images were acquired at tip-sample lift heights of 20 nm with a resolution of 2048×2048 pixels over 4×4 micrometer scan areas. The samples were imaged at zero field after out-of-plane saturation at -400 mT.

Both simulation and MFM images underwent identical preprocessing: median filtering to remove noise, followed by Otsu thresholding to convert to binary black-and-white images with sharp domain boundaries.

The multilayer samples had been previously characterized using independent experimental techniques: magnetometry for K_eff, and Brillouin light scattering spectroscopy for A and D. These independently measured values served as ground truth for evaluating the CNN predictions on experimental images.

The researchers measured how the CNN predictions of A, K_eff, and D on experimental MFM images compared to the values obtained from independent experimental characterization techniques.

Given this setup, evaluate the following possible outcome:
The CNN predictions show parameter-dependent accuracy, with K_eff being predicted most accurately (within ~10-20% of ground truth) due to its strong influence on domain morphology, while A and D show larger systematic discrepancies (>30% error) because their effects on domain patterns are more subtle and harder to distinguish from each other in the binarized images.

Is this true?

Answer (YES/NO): NO